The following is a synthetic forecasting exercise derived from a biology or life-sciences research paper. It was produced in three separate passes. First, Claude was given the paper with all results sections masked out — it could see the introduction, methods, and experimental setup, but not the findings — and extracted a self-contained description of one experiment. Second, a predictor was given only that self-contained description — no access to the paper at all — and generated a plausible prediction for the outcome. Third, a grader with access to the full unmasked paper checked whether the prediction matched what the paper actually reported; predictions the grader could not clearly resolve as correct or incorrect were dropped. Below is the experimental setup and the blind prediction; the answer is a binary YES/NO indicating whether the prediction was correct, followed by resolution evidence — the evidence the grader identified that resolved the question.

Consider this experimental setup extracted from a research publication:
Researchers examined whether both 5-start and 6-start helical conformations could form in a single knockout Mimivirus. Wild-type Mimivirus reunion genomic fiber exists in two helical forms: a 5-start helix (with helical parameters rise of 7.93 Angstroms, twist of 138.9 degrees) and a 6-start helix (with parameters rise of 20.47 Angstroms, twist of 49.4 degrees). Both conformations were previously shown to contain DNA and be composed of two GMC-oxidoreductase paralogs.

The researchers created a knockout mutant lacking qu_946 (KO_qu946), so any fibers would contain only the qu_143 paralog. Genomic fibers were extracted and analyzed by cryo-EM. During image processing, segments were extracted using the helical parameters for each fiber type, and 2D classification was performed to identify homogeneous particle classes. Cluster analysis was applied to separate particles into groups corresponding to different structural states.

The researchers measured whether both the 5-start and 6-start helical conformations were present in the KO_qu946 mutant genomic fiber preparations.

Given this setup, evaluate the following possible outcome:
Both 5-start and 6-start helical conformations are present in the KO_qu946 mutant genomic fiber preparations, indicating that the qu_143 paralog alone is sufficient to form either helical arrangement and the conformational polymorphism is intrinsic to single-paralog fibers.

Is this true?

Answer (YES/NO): YES